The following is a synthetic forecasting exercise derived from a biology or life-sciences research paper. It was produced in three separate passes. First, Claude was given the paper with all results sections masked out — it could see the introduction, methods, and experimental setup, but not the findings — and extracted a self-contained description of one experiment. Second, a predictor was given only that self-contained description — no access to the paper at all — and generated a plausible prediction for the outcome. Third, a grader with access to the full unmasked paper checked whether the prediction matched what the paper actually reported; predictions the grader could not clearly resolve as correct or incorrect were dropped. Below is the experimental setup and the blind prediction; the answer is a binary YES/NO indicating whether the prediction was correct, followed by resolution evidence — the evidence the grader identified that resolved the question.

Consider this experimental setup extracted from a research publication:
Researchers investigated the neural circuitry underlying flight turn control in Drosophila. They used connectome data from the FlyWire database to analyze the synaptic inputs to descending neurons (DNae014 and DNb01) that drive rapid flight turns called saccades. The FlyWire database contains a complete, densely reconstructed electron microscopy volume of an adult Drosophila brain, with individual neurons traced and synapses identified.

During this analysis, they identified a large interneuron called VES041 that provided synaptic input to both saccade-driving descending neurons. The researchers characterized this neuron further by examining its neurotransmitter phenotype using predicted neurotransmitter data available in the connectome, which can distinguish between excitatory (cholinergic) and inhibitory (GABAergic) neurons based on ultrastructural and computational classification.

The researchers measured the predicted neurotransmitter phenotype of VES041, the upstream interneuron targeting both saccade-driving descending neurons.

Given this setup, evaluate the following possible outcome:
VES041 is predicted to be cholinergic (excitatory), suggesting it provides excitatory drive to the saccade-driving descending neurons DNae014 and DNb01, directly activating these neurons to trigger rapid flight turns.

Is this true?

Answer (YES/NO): NO